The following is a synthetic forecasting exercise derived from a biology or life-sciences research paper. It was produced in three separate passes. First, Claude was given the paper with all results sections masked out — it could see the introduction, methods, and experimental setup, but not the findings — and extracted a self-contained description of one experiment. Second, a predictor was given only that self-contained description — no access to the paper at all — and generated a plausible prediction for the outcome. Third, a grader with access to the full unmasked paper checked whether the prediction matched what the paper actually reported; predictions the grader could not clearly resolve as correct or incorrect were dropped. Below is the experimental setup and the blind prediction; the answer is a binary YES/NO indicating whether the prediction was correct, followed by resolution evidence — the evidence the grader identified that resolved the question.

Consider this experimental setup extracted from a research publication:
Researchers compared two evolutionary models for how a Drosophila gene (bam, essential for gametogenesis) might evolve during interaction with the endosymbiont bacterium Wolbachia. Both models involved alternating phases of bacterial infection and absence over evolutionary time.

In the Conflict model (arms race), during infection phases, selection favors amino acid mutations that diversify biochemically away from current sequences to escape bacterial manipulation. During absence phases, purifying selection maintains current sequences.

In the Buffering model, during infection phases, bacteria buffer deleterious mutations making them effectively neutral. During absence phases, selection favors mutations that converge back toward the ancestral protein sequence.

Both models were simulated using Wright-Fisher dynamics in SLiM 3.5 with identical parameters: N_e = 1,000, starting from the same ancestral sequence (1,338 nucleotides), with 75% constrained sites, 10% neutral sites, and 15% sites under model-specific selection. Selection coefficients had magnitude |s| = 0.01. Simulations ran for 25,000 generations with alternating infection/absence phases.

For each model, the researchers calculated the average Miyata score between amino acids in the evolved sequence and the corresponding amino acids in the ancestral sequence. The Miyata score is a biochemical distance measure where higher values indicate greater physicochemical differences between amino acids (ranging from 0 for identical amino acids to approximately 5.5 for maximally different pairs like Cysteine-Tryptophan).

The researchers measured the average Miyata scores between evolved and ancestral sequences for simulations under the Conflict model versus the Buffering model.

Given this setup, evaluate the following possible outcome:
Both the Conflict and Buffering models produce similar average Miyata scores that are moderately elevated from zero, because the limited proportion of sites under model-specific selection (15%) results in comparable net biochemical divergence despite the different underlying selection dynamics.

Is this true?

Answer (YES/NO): NO